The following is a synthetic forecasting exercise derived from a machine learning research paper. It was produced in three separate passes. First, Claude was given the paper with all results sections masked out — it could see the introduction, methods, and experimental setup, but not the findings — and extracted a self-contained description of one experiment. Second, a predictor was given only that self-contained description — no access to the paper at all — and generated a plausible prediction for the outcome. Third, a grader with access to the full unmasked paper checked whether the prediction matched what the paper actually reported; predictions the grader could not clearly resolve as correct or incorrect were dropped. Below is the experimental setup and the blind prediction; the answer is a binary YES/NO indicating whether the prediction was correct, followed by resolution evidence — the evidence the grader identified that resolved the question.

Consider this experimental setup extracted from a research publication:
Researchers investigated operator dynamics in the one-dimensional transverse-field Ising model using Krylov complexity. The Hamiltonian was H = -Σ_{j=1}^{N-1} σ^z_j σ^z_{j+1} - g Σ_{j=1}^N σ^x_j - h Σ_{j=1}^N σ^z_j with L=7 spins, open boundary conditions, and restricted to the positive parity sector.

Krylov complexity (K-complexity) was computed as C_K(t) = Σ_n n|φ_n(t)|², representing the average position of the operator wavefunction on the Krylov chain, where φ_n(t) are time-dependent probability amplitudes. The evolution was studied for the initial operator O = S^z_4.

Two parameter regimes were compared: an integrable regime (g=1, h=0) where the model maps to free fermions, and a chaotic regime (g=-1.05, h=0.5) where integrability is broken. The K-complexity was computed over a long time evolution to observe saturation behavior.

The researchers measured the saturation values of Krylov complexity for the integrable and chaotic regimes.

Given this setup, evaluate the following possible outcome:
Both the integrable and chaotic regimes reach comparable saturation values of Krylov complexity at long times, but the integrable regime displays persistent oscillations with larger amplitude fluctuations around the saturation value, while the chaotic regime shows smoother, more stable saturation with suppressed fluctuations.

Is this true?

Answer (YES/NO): NO